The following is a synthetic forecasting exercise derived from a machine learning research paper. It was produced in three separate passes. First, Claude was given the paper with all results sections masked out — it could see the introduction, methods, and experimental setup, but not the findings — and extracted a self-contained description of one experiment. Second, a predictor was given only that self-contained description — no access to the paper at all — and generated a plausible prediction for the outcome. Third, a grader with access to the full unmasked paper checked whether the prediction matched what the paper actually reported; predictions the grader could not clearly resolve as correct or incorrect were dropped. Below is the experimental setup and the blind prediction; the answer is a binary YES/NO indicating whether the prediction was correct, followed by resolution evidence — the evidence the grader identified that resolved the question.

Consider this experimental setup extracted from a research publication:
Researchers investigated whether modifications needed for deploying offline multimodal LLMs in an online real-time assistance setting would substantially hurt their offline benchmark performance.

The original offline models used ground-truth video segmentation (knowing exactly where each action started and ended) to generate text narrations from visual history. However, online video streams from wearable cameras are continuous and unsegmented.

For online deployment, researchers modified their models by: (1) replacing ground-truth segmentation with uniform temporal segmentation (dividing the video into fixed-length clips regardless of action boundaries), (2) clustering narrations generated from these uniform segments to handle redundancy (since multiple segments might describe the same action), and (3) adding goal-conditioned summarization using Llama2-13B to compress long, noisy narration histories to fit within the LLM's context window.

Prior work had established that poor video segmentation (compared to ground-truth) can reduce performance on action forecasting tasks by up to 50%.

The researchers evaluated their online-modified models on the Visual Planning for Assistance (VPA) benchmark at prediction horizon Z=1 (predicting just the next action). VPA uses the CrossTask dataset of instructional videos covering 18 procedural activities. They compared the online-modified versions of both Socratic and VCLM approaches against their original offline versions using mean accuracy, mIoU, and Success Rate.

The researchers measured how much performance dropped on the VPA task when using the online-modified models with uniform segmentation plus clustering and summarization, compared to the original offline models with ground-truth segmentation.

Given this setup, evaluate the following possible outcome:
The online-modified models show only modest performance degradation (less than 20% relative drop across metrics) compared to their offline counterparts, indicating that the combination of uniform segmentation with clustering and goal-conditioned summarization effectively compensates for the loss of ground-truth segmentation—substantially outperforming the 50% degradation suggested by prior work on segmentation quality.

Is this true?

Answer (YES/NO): YES